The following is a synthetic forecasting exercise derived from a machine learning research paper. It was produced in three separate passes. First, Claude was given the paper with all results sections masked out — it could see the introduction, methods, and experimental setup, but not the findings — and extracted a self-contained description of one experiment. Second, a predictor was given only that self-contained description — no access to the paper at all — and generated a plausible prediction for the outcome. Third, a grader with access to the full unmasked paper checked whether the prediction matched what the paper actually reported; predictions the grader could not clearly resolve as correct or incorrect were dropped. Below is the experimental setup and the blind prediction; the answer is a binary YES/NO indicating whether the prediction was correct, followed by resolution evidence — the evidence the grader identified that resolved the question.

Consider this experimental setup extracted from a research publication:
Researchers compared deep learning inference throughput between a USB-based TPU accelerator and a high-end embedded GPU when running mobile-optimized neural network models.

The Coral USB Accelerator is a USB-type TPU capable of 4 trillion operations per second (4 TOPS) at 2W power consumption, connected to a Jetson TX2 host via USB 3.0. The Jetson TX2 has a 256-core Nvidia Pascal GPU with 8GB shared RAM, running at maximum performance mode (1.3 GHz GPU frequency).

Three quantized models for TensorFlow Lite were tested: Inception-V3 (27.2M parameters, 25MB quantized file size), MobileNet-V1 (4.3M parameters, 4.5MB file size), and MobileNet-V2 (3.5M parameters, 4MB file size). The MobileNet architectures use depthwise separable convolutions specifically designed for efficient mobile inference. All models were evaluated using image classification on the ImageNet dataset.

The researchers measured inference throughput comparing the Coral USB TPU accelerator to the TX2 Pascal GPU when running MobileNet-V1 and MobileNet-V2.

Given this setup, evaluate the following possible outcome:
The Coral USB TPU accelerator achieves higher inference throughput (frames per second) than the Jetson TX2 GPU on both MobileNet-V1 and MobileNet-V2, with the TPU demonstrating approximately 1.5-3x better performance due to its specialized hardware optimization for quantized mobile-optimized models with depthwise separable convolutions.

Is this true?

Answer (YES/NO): NO